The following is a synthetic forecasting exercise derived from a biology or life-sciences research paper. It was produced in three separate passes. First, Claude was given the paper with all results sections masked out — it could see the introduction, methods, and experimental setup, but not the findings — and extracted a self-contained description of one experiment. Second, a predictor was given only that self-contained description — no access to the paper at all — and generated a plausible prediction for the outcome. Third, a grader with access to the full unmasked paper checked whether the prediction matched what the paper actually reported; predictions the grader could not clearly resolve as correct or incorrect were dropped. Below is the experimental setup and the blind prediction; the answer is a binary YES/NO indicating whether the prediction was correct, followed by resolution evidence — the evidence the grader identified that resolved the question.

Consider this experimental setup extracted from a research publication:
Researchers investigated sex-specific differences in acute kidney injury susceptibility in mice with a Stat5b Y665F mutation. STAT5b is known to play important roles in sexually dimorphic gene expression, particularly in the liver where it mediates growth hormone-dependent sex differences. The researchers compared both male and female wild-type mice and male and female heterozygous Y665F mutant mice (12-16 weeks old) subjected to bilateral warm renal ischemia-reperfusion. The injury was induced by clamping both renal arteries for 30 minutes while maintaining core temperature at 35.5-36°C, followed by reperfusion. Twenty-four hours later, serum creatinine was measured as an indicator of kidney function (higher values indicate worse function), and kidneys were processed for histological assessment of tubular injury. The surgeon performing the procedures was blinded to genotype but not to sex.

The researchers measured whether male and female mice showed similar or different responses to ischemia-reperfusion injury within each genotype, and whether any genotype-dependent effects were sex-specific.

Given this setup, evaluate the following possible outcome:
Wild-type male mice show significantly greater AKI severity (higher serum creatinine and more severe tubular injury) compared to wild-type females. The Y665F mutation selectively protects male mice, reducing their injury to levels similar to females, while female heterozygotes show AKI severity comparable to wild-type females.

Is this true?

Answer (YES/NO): NO